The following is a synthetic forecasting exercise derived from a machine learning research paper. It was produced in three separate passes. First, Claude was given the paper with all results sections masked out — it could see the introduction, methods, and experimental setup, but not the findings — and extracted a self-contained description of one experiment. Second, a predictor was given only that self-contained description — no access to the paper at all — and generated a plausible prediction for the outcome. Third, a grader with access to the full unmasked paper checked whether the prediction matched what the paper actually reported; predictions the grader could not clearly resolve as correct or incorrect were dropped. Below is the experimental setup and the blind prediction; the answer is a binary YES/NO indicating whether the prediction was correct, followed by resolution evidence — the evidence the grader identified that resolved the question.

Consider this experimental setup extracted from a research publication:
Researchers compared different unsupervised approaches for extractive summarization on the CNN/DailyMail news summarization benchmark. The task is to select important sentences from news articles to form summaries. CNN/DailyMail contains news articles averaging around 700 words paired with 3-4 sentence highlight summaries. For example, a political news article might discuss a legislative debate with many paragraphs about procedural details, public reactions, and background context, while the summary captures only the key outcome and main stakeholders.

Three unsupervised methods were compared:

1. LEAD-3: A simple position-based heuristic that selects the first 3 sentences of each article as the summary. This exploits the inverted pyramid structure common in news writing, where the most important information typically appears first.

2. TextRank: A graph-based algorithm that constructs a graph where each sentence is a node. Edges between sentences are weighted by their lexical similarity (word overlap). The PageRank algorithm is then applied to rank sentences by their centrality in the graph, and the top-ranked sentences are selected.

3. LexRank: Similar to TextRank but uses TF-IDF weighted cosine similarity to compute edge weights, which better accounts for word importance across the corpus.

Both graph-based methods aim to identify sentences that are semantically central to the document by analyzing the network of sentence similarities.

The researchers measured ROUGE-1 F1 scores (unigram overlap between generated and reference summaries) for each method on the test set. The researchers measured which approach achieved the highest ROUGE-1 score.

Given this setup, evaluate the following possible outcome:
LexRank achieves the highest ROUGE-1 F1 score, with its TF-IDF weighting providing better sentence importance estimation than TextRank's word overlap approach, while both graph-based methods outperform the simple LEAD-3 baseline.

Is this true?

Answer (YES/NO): NO